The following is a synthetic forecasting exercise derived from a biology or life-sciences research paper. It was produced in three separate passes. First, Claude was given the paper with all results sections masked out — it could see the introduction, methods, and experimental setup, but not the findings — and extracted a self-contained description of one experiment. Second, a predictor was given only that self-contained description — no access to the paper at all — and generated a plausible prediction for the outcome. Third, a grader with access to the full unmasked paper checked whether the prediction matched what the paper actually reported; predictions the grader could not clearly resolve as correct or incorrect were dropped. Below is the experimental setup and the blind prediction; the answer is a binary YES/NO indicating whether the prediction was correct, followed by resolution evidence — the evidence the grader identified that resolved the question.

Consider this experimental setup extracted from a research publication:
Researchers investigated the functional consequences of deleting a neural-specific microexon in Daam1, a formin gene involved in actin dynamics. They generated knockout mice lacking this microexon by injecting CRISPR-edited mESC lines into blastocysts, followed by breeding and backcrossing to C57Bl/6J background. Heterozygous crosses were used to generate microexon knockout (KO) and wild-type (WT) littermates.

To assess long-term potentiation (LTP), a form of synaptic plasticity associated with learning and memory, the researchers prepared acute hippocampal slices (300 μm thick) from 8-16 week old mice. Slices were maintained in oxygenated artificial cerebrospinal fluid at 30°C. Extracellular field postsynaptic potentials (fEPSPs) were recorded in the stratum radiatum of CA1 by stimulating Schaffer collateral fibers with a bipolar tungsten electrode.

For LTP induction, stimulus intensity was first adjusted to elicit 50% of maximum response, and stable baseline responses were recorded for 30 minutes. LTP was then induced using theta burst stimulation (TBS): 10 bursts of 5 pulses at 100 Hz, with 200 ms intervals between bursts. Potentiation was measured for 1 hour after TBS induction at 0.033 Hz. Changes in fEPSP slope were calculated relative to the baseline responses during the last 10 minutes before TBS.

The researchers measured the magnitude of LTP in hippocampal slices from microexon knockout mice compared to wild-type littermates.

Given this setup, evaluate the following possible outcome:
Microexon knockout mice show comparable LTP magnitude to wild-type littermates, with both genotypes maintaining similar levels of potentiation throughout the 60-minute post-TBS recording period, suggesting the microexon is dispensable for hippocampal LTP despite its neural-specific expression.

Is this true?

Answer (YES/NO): NO